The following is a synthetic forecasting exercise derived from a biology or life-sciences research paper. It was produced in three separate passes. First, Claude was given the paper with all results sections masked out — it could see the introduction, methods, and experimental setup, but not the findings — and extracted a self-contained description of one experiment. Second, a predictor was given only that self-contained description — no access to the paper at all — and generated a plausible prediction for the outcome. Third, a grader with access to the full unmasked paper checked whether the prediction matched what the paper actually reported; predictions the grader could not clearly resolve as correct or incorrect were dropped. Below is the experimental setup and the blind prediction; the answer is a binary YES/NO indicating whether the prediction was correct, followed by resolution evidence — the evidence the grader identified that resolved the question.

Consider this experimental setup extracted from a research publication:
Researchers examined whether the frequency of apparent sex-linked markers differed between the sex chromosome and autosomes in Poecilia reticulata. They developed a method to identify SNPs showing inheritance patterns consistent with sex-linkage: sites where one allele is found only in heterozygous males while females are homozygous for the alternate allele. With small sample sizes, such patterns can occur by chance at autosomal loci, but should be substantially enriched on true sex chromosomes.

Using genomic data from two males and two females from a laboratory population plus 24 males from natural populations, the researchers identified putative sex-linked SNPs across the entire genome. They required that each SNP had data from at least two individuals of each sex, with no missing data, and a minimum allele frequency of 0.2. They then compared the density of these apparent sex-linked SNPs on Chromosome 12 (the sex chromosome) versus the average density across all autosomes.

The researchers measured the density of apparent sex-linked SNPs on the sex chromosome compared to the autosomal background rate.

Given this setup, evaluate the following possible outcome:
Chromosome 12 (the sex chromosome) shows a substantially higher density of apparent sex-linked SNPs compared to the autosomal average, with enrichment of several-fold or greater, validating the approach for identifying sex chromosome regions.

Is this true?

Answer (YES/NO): NO